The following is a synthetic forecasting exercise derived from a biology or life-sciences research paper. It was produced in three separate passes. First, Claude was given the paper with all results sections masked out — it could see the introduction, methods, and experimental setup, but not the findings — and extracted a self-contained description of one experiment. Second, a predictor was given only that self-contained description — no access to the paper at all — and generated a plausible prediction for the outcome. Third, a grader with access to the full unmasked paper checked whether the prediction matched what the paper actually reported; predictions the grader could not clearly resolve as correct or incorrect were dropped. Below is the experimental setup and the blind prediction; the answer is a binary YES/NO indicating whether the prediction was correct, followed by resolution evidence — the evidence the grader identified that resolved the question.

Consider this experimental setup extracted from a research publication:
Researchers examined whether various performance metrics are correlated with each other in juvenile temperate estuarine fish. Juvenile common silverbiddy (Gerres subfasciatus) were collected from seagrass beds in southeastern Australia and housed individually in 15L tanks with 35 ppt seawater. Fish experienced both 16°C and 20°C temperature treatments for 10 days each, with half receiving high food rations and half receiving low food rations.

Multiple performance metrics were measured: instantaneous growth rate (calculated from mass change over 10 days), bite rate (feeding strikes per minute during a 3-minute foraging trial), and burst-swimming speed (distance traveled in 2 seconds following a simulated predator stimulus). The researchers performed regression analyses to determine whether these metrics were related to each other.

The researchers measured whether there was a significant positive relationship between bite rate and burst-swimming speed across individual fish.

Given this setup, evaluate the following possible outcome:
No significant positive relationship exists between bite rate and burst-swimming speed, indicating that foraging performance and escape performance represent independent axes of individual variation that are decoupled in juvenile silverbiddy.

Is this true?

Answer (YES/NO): YES